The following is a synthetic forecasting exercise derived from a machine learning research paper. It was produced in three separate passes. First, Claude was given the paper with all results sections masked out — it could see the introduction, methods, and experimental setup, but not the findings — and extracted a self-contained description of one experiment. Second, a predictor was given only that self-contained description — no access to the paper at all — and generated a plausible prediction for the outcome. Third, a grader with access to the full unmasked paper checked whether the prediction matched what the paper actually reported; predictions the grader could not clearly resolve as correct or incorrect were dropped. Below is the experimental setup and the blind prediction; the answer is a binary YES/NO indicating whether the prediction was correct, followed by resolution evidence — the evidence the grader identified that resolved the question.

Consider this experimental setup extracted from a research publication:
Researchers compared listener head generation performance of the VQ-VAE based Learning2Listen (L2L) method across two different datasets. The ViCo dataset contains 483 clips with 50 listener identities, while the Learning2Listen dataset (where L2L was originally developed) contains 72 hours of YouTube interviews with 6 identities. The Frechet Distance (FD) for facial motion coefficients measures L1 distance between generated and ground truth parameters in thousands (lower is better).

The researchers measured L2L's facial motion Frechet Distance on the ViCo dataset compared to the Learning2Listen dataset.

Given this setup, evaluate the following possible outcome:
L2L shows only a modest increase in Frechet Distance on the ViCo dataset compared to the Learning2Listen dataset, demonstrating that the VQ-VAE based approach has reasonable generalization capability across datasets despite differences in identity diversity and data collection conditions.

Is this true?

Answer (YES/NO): YES